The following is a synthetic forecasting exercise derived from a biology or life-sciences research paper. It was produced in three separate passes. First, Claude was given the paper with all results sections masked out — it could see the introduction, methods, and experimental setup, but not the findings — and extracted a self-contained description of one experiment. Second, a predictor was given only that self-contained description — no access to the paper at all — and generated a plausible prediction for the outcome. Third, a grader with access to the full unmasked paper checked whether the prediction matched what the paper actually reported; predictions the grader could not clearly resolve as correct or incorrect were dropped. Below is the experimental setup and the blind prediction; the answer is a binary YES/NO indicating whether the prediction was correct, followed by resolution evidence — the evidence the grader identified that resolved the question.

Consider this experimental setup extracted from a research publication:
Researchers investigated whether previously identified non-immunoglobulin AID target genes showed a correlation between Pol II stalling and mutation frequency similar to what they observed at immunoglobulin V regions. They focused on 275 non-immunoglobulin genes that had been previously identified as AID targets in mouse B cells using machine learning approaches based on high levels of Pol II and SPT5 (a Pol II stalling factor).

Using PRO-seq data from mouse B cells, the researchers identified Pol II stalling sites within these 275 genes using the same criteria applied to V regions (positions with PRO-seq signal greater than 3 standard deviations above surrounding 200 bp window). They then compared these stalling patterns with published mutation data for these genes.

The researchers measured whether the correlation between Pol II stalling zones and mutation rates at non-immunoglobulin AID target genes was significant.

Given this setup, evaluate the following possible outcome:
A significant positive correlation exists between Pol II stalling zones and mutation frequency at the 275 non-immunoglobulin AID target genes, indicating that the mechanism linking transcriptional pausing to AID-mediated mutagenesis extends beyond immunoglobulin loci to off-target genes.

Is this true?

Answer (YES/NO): NO